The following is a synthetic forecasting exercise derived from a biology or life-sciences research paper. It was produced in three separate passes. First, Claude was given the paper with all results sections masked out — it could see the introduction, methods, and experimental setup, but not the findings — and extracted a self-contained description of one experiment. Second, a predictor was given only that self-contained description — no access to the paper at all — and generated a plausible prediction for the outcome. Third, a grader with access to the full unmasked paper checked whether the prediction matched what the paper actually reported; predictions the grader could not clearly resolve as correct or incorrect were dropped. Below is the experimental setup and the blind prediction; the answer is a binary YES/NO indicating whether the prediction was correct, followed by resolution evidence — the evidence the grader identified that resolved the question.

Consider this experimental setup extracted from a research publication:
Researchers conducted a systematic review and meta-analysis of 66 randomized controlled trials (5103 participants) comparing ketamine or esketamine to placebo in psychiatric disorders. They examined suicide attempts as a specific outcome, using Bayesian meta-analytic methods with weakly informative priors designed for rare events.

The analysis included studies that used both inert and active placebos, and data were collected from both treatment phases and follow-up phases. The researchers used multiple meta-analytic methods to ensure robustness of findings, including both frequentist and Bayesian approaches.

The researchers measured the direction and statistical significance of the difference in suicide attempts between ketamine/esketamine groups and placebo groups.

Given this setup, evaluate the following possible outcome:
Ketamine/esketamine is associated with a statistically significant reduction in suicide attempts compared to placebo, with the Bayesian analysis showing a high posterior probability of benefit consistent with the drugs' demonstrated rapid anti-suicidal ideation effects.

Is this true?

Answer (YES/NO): NO